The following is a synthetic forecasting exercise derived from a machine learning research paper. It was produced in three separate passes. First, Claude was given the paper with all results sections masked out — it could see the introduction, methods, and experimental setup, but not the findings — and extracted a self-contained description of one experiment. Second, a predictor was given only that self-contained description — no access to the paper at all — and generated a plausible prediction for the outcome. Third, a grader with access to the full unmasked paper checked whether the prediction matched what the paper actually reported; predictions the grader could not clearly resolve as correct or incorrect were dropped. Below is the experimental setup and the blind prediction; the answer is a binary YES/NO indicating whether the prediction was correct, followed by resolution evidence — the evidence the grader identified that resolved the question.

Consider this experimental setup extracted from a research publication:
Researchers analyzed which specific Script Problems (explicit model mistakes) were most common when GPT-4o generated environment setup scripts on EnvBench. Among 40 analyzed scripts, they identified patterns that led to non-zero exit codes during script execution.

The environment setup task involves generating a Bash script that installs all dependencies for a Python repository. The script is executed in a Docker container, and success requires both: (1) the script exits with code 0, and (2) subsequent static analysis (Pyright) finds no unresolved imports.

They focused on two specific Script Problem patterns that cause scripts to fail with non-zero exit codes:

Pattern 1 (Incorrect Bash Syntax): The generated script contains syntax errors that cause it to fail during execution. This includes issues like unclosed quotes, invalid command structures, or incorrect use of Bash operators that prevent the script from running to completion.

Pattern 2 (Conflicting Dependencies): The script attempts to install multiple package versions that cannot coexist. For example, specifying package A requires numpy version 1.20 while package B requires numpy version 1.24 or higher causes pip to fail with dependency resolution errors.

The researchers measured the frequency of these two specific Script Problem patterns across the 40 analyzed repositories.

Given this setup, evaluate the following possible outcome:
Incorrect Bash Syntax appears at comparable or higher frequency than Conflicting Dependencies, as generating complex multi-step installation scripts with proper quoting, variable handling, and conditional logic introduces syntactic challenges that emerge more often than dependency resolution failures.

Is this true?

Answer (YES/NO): YES